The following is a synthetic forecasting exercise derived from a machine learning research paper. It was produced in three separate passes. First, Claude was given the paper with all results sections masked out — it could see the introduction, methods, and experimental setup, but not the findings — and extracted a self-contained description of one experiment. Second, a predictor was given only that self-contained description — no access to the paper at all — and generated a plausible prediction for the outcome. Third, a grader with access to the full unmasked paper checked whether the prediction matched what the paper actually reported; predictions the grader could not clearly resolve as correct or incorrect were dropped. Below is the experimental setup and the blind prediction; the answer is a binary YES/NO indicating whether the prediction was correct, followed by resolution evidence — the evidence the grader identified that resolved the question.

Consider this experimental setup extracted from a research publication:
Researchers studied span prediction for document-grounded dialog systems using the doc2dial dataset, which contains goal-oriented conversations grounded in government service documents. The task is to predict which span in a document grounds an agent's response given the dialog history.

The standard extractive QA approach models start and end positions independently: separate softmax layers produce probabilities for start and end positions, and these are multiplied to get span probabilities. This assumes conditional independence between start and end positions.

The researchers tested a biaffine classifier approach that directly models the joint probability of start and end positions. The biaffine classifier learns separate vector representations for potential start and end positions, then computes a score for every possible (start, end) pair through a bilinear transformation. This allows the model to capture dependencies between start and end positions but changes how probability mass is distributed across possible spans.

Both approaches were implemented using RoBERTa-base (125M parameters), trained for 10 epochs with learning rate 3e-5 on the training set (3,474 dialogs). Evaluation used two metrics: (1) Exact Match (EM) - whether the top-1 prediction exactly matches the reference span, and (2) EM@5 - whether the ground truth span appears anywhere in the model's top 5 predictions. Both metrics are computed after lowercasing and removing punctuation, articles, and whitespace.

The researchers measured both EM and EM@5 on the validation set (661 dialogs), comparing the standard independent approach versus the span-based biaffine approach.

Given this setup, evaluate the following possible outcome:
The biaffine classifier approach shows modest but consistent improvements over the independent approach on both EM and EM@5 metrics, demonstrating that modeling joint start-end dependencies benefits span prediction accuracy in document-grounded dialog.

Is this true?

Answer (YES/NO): NO